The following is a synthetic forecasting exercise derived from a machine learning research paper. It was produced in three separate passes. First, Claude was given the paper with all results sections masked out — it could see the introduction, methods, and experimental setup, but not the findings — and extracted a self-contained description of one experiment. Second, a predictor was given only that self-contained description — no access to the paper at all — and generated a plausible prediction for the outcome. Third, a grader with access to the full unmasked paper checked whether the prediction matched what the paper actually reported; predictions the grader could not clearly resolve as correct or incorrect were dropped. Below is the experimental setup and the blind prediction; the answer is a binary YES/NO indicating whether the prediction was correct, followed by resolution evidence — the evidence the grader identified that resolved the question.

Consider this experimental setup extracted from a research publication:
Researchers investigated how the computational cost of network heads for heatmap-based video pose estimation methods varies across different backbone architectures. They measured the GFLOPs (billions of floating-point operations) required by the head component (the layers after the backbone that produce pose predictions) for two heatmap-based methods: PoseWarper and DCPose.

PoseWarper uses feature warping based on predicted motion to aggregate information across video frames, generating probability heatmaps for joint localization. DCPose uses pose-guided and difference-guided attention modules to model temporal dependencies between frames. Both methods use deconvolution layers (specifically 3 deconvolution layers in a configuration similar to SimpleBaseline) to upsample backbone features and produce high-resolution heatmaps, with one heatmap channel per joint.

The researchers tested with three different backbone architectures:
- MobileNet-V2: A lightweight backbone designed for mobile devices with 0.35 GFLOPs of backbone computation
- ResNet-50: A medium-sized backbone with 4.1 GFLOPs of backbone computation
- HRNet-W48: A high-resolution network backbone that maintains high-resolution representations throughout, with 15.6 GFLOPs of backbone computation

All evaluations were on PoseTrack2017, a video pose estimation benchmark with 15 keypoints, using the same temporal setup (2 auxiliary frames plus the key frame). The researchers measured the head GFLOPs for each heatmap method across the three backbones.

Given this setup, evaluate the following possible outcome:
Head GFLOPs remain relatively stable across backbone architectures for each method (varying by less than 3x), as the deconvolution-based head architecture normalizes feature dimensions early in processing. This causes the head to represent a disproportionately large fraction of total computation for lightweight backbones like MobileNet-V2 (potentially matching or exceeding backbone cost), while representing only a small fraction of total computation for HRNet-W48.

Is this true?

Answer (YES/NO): NO